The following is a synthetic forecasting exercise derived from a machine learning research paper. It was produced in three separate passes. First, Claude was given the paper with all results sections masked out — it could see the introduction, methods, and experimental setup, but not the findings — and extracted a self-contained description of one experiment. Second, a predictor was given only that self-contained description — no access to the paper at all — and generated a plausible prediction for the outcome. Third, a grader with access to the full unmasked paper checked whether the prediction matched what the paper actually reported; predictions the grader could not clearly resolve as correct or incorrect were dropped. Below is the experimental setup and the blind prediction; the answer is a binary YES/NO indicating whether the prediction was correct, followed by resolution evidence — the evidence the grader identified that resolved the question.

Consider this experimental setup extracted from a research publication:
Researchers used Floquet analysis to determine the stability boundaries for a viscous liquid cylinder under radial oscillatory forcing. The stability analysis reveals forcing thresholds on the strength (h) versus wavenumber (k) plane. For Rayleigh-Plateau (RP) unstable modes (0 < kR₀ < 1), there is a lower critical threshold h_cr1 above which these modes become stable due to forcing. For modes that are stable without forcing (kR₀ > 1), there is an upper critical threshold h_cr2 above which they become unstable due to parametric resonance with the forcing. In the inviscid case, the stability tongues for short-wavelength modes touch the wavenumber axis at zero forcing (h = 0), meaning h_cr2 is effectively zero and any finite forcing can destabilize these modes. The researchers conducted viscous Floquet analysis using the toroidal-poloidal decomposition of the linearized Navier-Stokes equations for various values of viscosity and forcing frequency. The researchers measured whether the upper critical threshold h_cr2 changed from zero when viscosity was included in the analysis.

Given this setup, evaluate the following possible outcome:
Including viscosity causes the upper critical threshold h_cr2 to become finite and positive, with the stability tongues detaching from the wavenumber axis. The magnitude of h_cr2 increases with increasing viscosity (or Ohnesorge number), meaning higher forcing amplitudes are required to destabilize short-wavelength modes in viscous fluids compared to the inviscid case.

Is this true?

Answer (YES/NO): YES